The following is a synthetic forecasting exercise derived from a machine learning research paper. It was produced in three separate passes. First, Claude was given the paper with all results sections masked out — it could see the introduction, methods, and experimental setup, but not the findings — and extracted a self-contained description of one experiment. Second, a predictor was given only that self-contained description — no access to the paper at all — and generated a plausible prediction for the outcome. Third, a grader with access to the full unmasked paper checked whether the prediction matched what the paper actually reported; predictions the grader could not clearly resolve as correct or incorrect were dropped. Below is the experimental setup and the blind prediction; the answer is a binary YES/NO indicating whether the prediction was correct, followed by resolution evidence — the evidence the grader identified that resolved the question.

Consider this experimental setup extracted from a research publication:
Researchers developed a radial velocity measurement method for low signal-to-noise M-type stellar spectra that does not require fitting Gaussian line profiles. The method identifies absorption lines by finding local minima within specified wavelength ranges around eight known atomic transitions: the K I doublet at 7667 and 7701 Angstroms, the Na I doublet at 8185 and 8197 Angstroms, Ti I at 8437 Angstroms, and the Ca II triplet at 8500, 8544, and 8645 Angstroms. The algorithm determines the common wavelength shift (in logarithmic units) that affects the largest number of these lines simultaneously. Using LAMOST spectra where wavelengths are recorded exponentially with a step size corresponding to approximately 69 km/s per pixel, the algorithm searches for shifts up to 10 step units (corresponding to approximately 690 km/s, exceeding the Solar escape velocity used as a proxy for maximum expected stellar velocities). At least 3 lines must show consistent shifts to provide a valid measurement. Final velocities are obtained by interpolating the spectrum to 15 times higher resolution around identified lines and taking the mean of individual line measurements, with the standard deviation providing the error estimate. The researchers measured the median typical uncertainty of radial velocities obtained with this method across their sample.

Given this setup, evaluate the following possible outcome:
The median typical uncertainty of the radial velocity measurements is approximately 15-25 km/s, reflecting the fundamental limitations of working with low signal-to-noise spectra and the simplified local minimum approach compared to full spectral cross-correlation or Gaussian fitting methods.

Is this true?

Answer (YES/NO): NO